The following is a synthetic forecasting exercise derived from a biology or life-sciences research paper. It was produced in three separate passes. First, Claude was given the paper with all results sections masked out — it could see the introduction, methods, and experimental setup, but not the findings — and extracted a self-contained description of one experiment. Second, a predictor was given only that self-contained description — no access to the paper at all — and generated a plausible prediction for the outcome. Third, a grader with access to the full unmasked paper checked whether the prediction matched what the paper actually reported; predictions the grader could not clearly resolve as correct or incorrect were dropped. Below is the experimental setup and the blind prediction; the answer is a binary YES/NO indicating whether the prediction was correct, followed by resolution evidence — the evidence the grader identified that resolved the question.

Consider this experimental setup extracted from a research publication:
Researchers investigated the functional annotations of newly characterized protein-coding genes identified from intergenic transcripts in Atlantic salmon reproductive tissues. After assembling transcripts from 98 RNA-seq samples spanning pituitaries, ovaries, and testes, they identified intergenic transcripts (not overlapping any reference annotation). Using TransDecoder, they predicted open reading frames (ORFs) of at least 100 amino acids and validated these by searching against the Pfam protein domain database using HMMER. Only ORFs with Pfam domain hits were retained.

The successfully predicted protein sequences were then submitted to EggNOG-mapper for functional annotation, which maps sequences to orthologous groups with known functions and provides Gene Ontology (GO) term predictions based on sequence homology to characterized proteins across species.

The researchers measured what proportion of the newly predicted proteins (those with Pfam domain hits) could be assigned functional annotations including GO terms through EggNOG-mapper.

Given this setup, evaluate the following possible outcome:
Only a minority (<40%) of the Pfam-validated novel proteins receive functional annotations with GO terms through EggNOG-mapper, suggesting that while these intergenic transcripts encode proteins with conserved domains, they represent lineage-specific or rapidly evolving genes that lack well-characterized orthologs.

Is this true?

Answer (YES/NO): YES